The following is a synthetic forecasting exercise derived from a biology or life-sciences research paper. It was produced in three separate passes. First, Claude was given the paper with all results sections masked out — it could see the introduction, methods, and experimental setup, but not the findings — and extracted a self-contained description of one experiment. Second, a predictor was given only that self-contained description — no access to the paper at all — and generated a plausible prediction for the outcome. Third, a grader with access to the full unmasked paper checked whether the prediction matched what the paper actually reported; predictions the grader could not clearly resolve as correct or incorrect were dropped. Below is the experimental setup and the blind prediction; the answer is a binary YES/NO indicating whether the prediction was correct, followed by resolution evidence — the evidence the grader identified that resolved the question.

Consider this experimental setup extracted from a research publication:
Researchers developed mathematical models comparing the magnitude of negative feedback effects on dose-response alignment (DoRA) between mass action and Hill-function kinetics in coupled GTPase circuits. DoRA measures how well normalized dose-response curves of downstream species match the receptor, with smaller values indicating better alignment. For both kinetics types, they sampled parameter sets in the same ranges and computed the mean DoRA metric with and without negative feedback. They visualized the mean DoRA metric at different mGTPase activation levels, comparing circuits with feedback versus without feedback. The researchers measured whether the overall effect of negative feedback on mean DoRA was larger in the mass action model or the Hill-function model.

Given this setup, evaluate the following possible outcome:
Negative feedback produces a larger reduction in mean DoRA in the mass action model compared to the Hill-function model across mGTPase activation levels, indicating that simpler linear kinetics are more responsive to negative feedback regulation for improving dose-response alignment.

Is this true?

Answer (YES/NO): NO